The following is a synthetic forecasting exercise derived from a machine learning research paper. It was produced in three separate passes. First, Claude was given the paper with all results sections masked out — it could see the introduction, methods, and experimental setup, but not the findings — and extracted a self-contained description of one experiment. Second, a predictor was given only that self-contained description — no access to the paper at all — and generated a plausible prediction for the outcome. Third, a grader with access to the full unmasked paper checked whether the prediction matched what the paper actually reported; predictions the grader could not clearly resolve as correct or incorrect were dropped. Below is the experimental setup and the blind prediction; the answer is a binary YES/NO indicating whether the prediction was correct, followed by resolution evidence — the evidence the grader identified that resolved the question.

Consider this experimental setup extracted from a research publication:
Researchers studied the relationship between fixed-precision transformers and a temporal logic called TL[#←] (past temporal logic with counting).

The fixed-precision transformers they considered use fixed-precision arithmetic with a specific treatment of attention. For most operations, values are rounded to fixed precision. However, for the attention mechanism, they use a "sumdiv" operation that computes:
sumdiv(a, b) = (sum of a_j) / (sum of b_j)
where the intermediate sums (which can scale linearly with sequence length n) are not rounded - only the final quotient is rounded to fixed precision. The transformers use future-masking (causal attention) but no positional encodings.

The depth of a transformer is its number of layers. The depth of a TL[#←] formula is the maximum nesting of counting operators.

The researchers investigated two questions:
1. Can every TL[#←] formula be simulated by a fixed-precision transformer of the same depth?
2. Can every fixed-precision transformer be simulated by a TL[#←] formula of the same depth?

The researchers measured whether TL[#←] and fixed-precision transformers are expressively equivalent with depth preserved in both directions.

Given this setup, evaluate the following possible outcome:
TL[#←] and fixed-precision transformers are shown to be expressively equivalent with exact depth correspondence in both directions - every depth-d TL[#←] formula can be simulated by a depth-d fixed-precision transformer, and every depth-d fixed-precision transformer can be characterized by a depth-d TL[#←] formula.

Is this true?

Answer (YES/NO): YES